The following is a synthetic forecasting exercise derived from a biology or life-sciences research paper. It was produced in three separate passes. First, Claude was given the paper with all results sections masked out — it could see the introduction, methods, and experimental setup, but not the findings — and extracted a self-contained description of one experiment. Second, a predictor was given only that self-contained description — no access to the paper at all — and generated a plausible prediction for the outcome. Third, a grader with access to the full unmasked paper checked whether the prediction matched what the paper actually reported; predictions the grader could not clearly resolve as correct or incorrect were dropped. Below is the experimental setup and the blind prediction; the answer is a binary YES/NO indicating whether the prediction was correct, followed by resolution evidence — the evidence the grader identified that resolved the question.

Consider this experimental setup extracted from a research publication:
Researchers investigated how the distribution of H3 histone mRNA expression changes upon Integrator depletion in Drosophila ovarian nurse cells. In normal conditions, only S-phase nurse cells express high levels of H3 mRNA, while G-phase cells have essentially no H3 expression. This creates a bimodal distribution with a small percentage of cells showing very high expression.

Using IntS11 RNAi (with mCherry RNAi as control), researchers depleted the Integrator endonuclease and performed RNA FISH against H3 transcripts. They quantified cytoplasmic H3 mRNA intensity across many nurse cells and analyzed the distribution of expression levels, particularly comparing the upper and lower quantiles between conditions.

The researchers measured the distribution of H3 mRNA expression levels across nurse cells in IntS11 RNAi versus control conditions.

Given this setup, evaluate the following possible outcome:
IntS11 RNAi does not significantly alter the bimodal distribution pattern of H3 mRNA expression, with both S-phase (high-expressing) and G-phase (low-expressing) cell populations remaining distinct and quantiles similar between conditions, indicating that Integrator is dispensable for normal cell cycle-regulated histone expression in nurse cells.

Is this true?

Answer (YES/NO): NO